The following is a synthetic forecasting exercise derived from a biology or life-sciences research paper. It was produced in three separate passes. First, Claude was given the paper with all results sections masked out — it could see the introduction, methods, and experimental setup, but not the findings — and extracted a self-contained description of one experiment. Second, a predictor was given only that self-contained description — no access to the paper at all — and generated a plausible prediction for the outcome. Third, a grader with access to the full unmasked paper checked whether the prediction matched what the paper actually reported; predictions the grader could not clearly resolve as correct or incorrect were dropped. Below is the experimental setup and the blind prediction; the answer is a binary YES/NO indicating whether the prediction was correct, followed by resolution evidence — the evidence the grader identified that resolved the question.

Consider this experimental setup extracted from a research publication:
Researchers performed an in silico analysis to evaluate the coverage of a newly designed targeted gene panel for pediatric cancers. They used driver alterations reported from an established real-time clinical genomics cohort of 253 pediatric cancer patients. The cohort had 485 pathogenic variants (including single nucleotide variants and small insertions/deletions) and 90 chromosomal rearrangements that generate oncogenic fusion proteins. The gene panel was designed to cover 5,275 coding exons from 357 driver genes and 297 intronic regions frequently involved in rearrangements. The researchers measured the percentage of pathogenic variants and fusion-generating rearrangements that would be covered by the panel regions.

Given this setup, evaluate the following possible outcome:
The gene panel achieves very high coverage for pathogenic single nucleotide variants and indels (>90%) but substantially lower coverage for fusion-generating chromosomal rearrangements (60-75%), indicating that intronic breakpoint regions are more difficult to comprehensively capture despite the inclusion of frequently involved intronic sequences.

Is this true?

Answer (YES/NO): NO